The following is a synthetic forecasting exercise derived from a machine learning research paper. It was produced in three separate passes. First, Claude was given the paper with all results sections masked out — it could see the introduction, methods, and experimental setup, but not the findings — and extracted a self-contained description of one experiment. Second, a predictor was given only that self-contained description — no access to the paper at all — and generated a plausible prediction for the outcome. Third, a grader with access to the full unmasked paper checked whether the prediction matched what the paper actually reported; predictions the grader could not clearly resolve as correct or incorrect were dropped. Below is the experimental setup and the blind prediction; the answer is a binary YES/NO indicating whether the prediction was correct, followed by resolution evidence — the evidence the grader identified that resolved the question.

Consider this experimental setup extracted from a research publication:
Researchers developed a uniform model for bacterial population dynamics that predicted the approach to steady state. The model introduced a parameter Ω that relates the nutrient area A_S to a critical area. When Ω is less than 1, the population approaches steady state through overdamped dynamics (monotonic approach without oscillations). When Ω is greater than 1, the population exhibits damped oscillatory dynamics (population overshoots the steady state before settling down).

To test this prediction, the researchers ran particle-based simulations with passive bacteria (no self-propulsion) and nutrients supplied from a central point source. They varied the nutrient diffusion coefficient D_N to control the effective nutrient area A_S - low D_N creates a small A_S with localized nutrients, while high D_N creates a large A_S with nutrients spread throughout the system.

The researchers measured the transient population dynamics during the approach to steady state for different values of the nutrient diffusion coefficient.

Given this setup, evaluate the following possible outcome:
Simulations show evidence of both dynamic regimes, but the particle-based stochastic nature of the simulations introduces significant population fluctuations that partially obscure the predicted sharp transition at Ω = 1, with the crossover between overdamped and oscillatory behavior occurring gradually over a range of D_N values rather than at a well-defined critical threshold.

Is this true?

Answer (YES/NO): NO